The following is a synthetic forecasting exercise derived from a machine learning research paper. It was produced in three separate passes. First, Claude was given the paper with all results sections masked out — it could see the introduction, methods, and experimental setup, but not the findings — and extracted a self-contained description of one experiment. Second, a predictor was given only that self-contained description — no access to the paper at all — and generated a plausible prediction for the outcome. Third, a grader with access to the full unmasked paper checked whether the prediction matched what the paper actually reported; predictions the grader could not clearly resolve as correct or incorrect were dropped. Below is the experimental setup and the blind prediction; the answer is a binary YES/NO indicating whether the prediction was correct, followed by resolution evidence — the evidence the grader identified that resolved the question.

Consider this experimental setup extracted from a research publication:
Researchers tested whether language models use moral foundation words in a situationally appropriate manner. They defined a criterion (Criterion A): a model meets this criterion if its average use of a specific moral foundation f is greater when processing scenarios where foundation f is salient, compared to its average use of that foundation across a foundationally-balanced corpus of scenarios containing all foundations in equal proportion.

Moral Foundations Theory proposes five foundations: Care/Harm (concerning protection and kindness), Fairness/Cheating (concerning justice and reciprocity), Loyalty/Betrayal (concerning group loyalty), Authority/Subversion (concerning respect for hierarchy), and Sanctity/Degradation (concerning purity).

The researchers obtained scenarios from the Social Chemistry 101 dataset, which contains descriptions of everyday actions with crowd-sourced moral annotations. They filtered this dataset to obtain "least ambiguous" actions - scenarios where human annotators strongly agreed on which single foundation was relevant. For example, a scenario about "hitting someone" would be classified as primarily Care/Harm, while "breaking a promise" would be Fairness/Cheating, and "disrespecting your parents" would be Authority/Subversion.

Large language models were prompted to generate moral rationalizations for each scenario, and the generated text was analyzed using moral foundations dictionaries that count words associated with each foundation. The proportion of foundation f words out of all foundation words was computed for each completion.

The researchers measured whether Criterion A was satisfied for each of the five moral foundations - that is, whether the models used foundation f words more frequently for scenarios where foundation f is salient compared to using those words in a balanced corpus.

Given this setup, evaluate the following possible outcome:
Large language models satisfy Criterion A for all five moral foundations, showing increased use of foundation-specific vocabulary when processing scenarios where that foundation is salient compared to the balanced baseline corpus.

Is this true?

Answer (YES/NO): YES